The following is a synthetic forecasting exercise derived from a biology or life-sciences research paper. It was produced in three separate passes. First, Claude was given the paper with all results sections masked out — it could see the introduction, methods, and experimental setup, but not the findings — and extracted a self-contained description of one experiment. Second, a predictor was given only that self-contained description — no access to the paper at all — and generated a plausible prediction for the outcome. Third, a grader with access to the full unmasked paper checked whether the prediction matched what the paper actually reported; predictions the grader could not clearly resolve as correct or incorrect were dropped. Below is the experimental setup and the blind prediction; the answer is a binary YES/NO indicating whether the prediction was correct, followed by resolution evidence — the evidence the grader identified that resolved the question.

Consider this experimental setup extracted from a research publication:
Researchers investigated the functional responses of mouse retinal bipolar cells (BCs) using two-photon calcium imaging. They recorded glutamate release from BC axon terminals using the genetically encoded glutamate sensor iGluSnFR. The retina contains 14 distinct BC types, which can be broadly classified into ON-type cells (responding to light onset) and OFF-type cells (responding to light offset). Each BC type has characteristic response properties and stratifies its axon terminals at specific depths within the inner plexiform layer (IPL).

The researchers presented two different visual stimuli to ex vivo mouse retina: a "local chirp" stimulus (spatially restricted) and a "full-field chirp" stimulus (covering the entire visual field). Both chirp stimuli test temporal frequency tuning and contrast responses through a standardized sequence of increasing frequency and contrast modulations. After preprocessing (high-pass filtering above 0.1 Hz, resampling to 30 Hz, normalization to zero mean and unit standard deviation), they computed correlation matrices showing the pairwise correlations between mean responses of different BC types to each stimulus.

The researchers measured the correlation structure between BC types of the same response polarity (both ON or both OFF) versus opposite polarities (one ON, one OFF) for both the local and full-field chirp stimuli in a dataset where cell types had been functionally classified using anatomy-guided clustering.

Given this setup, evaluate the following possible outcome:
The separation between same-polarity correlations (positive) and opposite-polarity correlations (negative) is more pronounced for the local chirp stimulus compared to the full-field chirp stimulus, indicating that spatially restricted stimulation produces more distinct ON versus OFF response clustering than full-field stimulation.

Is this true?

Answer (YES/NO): NO